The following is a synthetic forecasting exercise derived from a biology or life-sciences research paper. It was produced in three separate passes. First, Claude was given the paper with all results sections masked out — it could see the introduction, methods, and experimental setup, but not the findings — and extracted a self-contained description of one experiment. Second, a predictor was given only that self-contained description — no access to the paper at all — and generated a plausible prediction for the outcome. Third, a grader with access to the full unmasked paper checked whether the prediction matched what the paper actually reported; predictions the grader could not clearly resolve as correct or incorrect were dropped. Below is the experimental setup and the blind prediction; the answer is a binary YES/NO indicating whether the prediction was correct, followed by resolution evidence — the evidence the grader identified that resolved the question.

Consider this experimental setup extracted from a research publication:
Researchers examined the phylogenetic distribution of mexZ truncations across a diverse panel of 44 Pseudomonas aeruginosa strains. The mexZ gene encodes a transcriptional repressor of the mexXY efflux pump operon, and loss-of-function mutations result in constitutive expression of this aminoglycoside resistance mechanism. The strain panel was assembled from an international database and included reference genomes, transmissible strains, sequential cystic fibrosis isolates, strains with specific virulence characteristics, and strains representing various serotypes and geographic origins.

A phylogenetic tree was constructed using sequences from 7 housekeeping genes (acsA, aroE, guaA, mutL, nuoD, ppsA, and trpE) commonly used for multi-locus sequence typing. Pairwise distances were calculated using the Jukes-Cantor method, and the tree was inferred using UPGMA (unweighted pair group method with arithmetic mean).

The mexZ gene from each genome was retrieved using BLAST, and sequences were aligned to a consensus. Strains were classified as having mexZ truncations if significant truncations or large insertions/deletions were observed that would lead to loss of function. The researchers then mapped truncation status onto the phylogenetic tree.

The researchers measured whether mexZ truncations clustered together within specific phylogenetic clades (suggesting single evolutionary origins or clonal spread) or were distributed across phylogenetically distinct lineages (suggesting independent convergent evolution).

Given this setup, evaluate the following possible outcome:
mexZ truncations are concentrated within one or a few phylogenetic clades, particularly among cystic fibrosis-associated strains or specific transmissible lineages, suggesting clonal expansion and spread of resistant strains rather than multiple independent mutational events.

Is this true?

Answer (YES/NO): NO